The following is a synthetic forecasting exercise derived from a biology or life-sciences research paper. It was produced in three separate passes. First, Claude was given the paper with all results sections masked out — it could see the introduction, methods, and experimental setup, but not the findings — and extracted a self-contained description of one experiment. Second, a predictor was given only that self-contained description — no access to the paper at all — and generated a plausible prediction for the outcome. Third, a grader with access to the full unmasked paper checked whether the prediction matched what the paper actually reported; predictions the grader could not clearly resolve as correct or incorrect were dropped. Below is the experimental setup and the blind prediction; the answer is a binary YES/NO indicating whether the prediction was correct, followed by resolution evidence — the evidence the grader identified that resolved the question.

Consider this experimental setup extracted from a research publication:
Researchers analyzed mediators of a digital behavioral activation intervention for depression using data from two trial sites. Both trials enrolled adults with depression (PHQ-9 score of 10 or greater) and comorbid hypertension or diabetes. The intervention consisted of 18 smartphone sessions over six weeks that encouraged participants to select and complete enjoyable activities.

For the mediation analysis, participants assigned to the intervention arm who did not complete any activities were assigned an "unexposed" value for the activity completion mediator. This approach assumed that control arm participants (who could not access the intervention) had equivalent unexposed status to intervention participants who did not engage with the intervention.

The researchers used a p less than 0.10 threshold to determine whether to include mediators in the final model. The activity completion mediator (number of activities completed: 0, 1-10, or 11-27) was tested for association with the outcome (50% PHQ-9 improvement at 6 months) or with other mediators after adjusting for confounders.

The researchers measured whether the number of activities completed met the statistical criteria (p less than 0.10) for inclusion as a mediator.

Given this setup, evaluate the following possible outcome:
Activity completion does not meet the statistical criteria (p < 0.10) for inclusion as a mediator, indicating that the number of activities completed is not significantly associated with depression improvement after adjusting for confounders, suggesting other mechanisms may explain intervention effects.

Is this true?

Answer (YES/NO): NO